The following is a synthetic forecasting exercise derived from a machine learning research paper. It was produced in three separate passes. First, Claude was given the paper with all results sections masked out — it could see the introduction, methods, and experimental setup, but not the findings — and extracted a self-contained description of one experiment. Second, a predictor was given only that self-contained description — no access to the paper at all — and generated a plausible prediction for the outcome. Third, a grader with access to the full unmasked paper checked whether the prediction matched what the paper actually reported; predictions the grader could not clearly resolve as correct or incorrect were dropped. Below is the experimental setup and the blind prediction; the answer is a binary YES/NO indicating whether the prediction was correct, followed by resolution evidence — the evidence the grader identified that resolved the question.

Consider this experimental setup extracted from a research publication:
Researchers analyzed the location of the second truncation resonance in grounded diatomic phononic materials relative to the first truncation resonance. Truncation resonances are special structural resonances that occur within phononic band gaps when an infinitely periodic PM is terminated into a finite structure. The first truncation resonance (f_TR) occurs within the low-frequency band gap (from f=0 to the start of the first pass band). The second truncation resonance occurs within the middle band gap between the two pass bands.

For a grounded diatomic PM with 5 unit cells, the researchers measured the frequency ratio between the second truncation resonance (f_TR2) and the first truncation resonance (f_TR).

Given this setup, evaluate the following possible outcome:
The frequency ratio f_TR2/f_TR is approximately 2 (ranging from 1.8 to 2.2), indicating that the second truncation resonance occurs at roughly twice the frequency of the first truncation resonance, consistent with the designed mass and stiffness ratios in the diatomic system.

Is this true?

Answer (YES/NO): NO